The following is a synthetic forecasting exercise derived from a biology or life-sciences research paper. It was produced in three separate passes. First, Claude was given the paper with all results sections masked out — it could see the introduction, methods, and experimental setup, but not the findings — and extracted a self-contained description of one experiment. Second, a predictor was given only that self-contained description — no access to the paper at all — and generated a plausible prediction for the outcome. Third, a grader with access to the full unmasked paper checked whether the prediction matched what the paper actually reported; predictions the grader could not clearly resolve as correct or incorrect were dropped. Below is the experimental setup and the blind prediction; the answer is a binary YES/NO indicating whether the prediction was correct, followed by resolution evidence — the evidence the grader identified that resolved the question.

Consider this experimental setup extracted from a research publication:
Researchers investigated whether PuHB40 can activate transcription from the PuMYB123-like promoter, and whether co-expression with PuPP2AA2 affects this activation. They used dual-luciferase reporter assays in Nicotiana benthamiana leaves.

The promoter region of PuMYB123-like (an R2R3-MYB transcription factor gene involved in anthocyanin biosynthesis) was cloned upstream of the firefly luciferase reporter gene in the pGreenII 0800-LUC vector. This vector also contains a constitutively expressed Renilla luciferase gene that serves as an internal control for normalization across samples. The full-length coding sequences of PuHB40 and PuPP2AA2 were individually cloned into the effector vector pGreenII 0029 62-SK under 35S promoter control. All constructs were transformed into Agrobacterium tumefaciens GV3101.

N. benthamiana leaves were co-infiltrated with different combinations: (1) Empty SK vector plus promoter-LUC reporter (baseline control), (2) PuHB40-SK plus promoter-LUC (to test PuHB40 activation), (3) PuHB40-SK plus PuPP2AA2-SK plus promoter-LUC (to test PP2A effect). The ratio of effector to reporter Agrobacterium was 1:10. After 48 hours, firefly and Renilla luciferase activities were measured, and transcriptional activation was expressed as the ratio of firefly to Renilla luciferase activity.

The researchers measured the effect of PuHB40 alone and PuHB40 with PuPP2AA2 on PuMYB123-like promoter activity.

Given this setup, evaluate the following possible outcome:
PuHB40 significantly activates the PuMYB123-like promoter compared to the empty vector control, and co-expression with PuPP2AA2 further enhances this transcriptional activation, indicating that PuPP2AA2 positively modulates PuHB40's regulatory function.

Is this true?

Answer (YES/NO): NO